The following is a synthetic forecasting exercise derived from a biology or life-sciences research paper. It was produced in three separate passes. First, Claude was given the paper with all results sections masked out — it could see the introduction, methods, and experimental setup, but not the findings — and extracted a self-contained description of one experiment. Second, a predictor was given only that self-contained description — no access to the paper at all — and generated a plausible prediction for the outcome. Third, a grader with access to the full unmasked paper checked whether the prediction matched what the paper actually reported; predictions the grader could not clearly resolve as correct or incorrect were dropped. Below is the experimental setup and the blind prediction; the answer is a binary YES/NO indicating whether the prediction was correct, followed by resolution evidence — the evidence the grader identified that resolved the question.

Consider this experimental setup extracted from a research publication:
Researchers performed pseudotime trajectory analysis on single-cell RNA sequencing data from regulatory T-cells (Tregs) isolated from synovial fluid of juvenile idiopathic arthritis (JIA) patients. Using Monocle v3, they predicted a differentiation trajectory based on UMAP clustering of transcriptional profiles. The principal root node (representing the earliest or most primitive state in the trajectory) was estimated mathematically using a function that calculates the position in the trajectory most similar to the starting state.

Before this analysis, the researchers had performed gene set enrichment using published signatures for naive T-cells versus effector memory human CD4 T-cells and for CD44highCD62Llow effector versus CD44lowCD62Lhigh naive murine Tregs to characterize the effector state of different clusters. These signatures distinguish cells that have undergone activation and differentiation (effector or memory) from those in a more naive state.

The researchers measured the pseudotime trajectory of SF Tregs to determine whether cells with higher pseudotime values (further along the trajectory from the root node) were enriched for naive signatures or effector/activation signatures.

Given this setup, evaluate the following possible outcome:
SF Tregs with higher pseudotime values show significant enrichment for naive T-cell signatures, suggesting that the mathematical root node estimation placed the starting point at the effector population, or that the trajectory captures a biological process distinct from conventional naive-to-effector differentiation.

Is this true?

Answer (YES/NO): NO